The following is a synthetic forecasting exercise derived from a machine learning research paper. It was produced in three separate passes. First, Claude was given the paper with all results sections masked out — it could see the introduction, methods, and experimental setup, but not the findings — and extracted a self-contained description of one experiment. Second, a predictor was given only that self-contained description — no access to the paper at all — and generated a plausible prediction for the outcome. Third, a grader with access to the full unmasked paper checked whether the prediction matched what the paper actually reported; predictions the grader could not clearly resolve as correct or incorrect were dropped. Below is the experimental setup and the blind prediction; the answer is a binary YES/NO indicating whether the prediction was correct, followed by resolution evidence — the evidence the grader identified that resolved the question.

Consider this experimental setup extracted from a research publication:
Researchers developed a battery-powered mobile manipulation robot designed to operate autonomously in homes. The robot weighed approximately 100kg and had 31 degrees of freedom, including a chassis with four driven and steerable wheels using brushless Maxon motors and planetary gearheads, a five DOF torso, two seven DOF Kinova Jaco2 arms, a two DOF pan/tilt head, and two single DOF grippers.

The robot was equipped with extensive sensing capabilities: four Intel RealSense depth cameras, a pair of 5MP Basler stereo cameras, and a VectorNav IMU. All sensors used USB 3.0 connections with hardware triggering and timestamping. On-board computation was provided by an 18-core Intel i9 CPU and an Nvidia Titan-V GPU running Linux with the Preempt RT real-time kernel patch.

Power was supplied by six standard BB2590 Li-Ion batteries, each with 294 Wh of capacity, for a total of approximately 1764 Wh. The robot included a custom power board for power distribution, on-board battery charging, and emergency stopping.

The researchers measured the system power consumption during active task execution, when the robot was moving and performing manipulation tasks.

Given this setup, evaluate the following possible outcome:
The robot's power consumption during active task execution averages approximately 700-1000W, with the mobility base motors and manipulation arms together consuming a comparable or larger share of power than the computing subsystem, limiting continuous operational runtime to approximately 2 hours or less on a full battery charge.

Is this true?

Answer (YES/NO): NO